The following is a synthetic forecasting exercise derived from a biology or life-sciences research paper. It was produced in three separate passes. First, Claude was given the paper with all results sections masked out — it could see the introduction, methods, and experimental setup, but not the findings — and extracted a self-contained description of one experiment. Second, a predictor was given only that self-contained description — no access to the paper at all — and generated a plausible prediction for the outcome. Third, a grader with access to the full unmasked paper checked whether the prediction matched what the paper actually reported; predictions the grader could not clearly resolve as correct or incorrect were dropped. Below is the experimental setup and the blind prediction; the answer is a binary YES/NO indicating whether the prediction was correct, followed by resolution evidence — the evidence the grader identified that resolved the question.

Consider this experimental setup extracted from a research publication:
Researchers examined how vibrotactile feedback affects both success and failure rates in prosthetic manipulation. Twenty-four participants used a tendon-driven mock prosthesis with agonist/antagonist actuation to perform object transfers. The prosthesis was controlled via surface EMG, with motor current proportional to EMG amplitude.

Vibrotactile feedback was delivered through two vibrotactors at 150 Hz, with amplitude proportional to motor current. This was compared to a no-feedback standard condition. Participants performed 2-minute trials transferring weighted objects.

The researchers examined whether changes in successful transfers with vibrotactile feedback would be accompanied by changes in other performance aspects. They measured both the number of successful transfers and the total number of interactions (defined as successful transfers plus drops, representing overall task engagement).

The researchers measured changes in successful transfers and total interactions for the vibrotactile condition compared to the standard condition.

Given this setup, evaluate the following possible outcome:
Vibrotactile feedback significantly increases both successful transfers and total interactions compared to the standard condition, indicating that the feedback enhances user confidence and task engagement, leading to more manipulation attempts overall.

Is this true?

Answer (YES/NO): YES